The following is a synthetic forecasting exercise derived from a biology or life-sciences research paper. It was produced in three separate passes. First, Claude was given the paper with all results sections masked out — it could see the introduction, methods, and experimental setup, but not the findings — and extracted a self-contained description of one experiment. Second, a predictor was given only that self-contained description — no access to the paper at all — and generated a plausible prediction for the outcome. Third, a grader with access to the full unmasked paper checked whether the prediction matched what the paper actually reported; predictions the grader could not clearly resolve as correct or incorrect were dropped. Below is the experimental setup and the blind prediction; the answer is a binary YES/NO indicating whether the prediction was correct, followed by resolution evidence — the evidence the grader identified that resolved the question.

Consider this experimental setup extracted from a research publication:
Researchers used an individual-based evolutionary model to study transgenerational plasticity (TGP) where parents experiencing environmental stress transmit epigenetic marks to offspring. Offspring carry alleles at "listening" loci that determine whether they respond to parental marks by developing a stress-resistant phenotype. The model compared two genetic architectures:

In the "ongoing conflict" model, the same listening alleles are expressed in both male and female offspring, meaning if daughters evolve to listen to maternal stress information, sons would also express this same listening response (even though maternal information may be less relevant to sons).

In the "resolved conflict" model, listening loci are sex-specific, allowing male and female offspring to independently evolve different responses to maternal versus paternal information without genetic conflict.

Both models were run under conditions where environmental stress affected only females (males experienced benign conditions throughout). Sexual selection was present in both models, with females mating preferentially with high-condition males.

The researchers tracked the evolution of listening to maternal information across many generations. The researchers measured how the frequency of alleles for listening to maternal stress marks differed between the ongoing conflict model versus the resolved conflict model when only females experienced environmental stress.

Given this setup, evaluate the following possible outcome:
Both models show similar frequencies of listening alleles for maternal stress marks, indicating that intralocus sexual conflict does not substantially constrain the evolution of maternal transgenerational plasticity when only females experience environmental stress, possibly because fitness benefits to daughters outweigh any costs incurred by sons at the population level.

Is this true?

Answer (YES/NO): NO